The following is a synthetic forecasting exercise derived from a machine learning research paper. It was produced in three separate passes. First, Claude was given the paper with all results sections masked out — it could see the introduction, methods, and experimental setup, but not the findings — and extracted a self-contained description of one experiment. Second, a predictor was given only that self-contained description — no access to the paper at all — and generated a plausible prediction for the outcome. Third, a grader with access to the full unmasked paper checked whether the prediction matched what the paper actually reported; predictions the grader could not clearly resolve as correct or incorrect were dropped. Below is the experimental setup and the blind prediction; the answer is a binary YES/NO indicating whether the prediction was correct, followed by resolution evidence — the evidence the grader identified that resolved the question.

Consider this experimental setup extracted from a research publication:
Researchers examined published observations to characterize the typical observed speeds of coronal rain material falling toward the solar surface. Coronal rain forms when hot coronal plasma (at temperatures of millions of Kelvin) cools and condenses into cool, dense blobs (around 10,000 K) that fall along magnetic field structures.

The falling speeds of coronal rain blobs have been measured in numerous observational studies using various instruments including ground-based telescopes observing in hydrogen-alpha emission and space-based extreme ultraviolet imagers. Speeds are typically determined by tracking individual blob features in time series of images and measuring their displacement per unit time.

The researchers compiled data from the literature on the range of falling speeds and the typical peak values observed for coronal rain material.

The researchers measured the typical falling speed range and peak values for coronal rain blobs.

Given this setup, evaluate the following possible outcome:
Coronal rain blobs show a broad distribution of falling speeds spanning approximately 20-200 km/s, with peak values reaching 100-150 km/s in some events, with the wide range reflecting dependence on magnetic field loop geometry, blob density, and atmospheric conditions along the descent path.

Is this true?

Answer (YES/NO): NO